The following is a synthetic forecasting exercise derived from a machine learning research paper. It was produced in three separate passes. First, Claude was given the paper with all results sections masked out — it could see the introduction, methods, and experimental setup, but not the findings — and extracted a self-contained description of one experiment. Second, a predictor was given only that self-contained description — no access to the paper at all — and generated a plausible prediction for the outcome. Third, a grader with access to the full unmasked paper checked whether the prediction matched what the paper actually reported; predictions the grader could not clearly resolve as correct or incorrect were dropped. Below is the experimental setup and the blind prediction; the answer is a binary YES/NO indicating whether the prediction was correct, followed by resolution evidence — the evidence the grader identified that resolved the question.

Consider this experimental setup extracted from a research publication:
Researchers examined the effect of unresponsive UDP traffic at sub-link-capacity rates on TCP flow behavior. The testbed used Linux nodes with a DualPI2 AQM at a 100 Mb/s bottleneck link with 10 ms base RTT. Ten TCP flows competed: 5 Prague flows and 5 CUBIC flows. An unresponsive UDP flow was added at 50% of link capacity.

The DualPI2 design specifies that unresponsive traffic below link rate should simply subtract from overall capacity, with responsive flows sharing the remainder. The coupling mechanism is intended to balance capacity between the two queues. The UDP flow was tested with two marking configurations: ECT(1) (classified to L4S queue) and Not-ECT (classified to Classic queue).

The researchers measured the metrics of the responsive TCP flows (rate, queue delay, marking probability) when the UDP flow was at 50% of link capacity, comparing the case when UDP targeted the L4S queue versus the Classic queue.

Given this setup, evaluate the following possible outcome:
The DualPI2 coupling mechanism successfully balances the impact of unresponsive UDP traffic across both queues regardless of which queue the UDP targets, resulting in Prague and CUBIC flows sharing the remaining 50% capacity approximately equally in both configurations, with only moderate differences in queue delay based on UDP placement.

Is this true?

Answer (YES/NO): NO